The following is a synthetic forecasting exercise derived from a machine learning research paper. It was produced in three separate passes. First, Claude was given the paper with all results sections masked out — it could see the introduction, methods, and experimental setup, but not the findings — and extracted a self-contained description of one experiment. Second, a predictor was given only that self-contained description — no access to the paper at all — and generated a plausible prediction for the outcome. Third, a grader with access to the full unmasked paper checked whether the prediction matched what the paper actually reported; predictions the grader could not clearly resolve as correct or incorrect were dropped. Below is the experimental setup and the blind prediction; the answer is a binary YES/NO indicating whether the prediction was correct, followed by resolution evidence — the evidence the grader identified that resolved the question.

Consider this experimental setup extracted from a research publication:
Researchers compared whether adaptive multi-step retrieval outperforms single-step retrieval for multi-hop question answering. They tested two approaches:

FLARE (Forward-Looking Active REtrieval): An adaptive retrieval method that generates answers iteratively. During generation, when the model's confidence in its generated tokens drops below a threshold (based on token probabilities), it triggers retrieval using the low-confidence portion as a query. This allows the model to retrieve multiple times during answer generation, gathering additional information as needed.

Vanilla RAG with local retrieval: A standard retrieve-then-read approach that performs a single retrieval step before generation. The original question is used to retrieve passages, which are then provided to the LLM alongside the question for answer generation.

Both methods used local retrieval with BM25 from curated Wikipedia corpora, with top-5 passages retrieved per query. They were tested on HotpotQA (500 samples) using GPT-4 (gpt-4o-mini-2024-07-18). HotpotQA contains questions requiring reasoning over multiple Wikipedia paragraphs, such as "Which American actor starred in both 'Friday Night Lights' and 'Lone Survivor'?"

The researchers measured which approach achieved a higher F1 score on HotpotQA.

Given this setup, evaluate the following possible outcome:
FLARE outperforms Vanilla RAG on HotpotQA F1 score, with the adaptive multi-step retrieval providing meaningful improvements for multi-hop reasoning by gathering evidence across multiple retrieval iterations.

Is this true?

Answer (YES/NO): NO